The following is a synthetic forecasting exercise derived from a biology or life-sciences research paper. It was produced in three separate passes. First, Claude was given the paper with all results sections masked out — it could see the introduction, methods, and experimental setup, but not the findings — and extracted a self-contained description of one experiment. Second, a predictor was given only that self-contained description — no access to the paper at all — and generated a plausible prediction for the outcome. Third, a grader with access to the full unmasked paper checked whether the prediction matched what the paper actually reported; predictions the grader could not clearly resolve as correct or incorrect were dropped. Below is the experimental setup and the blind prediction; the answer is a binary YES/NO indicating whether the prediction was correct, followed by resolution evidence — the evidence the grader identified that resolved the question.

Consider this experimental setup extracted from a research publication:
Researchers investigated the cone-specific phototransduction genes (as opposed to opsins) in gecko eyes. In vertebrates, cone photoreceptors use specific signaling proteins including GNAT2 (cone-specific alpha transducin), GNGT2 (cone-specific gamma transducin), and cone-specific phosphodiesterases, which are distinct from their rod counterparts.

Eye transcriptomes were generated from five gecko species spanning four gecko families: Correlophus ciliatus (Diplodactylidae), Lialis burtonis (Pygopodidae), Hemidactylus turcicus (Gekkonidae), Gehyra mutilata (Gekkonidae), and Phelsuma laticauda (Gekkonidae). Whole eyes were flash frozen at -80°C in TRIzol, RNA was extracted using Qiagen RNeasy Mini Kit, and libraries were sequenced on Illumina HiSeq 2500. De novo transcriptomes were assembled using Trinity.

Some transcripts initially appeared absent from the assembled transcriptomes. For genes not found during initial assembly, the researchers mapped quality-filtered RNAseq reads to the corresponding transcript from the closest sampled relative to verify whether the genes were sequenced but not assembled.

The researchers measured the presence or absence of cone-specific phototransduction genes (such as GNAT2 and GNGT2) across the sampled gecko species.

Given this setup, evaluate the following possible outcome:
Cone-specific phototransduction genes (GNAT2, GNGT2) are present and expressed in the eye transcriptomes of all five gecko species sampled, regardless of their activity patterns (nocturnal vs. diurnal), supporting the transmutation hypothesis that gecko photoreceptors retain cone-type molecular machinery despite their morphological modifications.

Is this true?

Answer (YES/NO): YES